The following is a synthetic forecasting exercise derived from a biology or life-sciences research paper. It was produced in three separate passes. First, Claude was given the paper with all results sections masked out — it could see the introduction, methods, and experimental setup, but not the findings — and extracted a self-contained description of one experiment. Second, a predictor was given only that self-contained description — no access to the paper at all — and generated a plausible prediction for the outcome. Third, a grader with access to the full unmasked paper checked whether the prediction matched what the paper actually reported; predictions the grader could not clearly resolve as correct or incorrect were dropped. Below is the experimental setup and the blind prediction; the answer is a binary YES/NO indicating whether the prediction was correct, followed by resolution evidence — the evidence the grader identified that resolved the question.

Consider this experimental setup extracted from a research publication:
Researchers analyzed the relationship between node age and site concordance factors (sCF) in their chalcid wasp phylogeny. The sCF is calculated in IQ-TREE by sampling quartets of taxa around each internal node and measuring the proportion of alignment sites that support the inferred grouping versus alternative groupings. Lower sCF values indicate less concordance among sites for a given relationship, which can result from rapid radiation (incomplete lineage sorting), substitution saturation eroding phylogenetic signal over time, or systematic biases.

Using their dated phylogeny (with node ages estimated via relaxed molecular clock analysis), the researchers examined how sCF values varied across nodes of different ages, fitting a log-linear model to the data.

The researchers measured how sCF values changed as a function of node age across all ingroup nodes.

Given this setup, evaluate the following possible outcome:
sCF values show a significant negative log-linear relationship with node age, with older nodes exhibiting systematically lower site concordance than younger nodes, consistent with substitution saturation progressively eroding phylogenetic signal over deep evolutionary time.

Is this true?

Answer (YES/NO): NO